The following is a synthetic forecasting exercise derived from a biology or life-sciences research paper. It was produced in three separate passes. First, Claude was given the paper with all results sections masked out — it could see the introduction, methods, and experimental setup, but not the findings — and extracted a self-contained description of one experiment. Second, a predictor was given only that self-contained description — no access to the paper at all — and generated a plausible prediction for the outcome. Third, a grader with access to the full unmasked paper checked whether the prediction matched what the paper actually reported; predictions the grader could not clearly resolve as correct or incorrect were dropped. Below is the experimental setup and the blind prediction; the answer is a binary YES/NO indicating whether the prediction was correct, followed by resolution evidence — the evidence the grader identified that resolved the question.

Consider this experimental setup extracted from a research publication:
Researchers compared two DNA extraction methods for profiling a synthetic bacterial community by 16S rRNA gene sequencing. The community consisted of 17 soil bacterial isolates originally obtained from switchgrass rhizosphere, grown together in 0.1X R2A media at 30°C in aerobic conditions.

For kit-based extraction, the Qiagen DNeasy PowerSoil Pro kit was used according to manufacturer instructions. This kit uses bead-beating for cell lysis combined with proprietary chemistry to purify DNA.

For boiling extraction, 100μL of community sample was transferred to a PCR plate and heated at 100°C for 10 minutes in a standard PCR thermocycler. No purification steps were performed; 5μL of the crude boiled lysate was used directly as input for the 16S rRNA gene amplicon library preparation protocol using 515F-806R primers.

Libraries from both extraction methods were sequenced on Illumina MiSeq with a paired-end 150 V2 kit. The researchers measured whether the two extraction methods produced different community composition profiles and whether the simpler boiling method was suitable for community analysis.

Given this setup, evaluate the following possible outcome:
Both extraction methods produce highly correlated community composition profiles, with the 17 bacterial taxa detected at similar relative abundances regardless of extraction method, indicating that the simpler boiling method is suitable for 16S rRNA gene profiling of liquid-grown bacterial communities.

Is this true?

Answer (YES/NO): YES